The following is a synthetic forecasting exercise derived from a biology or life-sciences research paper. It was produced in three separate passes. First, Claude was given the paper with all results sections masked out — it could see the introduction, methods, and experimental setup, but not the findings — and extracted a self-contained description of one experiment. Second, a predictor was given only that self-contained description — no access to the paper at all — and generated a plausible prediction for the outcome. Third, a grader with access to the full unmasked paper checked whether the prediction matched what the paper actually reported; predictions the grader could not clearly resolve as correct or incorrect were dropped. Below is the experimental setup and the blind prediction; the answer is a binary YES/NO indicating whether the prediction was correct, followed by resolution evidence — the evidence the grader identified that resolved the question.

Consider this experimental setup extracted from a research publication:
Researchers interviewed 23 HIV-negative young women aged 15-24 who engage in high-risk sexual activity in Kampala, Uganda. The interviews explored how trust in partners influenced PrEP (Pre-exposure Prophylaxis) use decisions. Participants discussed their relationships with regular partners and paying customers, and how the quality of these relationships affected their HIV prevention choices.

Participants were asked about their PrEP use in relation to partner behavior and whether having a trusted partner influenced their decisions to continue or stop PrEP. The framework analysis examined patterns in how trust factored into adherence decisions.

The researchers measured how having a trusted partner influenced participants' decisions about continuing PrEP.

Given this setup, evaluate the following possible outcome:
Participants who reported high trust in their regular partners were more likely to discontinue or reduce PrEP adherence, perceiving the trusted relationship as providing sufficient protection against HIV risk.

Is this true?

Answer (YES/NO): YES